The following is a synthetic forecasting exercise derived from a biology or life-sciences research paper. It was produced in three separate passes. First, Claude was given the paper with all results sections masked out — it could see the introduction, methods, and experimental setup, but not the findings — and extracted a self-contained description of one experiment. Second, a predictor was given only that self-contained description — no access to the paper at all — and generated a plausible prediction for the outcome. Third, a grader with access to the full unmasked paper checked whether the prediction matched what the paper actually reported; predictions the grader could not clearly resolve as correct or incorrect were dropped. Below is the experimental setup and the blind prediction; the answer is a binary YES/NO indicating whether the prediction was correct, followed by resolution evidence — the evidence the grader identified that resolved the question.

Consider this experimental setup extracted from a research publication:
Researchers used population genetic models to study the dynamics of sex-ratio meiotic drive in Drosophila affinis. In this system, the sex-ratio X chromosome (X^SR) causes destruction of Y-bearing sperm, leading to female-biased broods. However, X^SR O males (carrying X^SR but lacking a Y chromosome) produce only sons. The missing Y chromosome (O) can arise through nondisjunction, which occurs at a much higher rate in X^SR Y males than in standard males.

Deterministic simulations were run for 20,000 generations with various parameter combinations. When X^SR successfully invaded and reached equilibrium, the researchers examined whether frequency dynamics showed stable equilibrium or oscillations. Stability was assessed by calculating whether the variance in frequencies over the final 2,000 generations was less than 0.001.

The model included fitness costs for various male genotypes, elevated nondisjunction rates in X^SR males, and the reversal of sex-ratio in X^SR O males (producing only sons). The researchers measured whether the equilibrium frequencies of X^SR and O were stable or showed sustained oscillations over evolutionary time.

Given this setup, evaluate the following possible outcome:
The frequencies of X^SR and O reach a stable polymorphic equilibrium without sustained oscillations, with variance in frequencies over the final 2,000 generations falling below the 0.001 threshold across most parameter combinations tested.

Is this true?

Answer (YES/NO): NO